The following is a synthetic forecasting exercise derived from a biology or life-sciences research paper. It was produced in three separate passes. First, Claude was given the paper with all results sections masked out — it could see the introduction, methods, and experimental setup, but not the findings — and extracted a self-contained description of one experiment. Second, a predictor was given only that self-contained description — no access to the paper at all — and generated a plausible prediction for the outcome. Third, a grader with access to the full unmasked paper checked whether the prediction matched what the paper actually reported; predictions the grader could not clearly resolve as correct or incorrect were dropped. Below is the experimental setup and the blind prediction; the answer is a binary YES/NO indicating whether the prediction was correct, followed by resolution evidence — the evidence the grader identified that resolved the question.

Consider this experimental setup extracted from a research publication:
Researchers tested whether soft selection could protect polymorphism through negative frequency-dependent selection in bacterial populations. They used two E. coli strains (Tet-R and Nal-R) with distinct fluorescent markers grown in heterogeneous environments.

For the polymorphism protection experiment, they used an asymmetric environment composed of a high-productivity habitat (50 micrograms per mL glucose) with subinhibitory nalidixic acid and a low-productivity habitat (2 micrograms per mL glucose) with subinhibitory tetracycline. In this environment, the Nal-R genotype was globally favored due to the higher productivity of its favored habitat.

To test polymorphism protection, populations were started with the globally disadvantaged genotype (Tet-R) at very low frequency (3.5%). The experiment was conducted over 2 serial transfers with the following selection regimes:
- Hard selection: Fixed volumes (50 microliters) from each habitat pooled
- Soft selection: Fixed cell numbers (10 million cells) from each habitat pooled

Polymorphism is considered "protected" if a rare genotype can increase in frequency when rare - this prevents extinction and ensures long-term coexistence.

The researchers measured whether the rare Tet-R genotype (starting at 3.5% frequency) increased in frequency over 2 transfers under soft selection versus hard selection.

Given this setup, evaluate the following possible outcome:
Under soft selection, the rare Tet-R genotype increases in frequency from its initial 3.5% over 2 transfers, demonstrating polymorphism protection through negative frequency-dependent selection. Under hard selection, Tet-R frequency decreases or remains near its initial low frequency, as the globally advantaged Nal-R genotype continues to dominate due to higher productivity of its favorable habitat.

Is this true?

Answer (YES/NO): YES